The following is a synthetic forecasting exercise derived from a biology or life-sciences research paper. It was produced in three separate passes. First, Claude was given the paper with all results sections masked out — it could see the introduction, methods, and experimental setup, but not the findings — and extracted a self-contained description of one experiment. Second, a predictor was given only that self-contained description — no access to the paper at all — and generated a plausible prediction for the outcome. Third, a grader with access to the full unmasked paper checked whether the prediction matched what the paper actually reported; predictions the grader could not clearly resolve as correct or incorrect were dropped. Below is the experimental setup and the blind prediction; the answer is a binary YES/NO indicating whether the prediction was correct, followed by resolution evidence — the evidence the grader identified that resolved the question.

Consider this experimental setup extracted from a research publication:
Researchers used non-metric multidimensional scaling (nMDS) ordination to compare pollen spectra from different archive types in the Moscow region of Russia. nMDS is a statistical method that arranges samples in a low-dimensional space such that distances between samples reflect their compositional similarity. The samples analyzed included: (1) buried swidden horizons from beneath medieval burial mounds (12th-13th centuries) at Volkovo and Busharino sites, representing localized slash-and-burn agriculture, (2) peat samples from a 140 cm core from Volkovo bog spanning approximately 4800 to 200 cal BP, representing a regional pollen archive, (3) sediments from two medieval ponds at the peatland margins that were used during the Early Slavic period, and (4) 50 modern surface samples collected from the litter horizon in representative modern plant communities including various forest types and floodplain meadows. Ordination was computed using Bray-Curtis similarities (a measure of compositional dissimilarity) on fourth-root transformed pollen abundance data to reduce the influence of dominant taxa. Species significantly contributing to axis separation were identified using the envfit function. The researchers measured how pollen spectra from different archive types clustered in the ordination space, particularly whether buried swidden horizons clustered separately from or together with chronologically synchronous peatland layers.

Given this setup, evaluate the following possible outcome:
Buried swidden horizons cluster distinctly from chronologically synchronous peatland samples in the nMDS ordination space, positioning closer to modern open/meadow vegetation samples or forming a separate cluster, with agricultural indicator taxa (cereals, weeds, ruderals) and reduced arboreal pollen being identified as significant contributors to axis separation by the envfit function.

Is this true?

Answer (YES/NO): YES